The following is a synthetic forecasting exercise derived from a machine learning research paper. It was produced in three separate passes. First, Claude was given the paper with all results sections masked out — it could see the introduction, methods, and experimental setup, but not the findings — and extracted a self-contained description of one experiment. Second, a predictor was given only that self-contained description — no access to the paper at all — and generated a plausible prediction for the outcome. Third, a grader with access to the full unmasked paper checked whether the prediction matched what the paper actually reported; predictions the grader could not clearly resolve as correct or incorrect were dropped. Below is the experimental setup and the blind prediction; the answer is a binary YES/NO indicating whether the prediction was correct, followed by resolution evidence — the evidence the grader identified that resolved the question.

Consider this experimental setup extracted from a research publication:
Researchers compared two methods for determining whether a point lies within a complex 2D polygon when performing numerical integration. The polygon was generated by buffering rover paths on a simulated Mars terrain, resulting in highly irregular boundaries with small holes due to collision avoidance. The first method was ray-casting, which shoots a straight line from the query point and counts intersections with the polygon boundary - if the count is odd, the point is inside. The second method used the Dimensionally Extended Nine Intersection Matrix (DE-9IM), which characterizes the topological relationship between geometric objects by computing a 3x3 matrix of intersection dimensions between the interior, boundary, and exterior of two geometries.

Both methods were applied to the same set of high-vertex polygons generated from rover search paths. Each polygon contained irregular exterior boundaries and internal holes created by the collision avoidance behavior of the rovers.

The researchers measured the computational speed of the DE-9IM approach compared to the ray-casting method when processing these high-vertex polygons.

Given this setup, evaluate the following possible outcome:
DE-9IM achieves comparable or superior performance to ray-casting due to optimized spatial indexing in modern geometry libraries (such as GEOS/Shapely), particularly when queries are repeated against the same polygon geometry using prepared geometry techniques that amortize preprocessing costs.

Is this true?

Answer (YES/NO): YES